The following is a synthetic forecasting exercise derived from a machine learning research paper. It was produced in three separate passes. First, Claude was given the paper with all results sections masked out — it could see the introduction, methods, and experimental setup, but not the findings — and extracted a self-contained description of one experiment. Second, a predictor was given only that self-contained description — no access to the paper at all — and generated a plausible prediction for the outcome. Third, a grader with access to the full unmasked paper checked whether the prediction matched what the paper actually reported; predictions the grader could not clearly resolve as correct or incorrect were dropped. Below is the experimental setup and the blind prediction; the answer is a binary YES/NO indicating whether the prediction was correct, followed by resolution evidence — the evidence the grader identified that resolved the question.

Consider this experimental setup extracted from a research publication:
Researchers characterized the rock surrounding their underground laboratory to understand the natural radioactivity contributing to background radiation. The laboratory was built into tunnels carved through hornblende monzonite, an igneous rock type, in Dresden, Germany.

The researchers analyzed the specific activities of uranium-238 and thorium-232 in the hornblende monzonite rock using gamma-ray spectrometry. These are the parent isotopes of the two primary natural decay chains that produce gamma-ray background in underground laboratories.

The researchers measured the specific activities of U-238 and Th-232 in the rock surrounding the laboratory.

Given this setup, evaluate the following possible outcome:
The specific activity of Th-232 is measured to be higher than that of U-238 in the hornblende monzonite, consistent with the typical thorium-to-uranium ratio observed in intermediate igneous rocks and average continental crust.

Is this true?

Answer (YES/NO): NO